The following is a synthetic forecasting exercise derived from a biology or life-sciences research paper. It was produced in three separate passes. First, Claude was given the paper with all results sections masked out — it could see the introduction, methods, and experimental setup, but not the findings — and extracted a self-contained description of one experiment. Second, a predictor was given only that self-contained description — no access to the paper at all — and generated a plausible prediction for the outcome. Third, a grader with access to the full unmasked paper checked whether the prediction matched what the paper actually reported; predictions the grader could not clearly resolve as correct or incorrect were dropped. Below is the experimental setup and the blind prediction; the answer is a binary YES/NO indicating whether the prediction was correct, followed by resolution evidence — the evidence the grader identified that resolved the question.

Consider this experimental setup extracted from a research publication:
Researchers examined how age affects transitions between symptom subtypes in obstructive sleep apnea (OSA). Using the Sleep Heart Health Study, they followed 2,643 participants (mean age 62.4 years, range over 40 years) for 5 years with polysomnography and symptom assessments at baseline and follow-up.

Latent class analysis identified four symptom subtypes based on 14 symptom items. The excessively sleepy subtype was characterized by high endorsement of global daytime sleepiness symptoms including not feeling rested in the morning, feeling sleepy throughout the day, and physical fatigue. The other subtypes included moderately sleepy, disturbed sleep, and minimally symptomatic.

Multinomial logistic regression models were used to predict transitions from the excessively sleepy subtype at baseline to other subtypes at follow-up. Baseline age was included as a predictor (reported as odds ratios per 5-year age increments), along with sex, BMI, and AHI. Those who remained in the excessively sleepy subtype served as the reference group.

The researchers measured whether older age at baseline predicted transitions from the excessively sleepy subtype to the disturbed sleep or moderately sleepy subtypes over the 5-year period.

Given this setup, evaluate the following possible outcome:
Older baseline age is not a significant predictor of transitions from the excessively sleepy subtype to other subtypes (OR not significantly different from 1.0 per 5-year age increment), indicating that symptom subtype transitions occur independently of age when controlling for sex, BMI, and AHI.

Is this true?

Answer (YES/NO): NO